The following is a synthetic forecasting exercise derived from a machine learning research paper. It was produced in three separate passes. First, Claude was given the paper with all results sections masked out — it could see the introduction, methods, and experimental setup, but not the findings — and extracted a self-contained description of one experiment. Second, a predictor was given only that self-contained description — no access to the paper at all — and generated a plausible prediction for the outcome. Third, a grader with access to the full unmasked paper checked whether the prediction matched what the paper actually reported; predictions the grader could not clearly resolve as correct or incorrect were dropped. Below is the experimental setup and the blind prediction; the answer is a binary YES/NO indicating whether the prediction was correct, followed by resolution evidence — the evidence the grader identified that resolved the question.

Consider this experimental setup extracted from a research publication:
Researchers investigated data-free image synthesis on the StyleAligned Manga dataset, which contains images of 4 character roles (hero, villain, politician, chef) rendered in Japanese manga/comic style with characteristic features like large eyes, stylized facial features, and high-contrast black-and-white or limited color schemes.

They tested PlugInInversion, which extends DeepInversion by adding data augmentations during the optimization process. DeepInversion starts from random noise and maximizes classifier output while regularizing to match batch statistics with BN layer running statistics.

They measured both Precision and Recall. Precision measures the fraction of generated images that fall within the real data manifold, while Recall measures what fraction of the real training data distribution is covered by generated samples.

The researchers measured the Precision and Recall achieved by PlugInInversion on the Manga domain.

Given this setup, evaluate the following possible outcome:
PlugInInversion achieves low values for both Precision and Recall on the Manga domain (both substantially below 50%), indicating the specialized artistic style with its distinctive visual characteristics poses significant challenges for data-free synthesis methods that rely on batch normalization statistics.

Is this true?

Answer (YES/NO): YES